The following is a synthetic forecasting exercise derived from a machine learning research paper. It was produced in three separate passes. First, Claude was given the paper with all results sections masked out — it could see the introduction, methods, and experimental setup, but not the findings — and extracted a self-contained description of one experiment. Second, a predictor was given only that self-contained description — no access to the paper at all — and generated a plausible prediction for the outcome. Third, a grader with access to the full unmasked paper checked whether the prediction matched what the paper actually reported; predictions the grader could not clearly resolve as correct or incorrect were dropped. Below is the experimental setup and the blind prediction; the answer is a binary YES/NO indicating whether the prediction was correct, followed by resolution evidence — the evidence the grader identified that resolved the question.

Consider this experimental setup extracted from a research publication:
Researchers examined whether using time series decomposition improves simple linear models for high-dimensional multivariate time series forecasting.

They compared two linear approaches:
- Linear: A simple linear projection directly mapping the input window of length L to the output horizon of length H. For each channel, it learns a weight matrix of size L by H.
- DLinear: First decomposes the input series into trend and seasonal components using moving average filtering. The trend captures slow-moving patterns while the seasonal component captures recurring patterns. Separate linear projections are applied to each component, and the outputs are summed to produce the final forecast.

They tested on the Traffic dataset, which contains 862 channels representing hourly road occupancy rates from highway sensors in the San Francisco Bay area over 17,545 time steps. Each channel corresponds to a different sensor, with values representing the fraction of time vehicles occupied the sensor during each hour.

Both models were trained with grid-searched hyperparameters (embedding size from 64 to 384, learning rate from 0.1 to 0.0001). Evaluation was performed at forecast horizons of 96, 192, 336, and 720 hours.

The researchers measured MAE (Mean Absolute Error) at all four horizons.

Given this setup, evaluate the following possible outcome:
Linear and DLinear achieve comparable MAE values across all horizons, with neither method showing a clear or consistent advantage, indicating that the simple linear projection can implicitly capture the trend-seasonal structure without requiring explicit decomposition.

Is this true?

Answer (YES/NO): NO